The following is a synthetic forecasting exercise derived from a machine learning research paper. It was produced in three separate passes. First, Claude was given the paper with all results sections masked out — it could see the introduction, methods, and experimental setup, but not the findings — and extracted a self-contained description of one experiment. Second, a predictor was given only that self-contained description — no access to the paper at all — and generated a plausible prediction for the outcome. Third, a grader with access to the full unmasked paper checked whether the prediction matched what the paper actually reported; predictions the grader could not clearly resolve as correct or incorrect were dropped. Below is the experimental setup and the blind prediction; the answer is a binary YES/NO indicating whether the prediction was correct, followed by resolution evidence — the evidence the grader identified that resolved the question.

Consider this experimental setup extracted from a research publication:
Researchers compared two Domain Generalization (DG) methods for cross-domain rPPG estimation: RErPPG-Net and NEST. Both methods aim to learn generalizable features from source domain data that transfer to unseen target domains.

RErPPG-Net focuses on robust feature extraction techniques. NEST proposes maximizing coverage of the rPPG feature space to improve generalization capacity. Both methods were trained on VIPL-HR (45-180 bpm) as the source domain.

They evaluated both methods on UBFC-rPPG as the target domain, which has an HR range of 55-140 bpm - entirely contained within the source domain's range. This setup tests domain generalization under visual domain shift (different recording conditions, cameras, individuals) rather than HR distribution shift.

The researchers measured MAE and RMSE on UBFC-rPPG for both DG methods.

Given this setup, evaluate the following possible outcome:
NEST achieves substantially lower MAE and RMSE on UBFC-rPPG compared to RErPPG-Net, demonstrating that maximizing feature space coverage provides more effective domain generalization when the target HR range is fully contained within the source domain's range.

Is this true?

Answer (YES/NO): YES